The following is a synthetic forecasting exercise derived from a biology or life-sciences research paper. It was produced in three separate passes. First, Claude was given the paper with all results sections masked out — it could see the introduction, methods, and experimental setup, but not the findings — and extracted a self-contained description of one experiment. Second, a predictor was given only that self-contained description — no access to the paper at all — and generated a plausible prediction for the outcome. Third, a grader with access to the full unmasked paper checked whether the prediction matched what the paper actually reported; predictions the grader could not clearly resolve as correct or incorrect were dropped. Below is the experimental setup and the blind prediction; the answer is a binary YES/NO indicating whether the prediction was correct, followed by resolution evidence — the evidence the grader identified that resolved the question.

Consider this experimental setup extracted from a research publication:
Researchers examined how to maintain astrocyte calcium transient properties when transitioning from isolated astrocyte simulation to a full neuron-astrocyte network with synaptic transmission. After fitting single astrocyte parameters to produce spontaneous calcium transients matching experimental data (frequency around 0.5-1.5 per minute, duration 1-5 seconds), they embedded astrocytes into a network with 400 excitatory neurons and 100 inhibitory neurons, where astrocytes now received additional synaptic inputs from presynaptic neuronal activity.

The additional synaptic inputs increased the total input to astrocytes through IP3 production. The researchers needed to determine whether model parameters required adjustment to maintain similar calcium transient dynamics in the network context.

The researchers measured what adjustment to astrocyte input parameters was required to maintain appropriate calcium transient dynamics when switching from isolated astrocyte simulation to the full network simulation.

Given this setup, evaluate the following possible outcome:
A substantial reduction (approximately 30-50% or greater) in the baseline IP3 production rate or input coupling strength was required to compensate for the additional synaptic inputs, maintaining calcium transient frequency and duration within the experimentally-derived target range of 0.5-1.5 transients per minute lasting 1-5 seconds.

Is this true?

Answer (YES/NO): YES